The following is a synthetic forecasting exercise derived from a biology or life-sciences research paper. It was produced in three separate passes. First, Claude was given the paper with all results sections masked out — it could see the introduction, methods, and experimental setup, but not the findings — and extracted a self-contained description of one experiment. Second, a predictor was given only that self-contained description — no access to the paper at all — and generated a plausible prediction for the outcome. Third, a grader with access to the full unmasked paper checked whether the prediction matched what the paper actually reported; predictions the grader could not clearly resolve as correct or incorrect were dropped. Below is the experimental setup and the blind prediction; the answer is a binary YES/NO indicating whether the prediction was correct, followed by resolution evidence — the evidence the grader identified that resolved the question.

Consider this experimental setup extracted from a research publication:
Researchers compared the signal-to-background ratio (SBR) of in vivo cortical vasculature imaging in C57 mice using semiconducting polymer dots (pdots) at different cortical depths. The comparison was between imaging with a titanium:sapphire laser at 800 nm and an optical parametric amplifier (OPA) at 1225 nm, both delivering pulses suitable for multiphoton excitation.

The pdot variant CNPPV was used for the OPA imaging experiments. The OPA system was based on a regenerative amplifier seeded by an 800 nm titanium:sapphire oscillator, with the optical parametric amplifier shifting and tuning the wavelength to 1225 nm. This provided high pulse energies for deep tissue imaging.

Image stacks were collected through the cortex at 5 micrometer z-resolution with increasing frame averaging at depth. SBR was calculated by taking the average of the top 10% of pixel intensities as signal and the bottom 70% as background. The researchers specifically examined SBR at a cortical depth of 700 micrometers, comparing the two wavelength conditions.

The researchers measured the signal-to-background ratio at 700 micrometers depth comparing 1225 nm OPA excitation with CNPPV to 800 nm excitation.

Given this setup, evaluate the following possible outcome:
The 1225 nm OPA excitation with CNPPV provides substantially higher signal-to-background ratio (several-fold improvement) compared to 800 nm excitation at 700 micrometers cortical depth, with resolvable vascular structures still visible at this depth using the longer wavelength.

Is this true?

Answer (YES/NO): YES